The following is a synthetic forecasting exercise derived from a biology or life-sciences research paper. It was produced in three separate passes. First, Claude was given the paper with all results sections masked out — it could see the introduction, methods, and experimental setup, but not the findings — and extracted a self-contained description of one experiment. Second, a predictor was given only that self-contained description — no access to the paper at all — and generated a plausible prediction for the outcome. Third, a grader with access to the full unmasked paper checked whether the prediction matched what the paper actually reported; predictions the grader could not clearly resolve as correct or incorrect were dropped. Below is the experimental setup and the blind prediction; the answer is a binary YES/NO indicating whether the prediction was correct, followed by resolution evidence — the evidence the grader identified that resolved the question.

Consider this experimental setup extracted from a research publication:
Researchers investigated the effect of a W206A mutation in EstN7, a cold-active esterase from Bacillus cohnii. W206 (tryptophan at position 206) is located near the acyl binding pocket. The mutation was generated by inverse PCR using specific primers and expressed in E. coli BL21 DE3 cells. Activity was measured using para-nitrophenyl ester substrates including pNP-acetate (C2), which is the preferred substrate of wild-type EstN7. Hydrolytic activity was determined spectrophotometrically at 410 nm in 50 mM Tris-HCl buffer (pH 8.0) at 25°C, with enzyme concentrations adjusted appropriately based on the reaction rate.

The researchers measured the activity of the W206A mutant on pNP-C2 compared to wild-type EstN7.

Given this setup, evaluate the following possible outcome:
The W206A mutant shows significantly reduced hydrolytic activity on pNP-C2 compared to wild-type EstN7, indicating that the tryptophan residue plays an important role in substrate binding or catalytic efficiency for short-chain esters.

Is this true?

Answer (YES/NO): YES